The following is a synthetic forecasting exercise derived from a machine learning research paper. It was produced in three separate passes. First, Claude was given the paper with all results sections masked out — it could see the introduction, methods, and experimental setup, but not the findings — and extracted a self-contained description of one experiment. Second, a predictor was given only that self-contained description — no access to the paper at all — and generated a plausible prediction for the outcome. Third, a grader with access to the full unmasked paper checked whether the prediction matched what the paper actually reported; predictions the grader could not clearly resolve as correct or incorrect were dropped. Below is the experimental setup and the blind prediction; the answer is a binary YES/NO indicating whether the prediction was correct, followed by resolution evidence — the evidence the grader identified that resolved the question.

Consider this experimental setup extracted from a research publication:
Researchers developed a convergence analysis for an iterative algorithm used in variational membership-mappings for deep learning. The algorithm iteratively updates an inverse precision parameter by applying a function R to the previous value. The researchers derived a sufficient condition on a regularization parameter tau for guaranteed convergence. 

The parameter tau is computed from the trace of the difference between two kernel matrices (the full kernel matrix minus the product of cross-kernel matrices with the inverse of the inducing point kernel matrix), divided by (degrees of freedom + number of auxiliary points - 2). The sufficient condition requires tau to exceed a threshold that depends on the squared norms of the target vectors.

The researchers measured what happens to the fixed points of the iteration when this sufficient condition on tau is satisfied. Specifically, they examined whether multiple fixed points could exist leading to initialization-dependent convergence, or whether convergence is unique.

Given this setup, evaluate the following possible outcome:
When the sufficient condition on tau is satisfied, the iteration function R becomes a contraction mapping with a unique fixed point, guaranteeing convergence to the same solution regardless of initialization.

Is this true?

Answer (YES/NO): YES